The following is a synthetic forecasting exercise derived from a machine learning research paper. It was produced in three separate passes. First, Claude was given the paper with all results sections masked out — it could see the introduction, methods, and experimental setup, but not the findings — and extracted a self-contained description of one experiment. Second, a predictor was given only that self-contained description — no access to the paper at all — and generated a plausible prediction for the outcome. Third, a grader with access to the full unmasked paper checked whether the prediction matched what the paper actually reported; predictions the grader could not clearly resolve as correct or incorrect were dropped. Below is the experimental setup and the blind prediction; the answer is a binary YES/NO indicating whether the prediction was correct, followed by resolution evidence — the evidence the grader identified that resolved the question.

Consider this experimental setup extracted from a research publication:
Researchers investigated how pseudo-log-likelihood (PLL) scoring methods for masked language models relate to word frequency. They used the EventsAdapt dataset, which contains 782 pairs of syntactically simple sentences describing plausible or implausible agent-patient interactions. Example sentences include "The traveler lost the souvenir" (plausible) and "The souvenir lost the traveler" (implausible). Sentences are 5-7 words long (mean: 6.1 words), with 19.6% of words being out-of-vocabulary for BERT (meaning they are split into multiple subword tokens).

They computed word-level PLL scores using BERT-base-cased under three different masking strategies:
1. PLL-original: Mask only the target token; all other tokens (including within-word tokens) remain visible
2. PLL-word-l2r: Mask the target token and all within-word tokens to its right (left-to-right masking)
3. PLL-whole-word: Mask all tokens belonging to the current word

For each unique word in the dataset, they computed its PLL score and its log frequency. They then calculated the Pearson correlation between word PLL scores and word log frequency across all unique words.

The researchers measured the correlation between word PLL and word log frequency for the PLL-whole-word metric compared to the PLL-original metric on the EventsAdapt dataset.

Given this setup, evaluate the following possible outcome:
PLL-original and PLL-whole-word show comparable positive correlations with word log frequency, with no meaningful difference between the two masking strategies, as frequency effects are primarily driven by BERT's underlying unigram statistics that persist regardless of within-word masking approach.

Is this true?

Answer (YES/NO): NO